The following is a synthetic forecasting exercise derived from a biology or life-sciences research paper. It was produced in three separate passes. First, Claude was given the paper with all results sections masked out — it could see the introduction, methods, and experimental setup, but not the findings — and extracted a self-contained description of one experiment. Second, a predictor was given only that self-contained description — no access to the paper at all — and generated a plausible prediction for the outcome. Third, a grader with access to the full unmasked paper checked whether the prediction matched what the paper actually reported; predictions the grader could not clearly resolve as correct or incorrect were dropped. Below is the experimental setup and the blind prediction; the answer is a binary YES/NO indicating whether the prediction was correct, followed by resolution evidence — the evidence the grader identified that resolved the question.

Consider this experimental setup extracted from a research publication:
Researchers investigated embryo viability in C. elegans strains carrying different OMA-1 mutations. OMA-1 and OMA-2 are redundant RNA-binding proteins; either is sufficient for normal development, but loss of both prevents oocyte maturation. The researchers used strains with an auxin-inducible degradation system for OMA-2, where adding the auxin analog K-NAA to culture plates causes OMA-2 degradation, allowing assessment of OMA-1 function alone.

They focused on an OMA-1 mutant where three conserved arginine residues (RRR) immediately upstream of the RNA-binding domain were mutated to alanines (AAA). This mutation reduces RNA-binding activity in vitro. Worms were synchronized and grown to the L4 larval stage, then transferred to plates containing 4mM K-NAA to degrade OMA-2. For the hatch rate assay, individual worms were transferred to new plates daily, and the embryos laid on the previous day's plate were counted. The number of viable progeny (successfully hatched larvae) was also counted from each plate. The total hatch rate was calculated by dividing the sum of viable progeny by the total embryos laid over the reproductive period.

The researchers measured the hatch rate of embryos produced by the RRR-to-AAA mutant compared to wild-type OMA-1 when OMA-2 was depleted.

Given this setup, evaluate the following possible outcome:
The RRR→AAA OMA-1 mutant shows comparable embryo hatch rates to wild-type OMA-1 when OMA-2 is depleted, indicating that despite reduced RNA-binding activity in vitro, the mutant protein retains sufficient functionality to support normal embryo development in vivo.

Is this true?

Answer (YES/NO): NO